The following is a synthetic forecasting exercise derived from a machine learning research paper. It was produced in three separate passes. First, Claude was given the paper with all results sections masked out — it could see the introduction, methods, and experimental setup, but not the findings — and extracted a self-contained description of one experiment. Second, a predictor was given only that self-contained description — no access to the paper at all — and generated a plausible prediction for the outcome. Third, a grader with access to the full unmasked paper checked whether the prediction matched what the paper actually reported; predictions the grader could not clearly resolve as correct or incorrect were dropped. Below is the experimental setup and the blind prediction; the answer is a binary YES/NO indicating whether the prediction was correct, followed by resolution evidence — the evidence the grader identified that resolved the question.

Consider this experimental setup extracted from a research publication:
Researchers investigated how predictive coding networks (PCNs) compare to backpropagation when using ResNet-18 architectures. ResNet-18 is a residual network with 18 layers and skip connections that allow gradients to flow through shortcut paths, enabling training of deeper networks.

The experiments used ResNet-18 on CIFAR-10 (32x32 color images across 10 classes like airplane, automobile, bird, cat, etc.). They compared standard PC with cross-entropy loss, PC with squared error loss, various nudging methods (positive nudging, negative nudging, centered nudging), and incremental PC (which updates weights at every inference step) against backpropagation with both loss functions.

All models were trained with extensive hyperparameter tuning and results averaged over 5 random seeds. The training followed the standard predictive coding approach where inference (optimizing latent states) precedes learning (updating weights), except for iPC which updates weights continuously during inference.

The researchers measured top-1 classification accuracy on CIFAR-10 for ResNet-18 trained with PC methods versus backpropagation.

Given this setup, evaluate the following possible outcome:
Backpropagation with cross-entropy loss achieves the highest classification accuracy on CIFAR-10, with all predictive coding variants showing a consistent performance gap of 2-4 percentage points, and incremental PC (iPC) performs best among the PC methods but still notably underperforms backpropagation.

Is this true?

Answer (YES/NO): NO